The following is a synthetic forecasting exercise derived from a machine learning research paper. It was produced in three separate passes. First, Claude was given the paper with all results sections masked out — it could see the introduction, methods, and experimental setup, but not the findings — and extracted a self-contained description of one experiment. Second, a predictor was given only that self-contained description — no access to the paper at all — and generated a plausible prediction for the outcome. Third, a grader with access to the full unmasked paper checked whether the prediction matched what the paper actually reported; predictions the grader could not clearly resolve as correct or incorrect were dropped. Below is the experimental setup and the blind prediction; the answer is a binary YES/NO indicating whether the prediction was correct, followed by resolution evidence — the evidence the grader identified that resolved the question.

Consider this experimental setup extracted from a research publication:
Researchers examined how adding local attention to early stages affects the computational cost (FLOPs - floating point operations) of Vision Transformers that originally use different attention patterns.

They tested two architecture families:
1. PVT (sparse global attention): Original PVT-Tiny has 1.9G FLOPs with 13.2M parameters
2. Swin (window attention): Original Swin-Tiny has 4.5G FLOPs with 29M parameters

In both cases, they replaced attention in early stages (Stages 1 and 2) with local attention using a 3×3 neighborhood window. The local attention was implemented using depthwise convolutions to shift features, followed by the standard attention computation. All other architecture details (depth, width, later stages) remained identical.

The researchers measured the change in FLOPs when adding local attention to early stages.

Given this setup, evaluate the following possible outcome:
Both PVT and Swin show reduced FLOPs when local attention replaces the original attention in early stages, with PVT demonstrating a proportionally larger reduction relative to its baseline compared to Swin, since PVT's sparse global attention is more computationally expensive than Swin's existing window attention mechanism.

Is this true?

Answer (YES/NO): NO